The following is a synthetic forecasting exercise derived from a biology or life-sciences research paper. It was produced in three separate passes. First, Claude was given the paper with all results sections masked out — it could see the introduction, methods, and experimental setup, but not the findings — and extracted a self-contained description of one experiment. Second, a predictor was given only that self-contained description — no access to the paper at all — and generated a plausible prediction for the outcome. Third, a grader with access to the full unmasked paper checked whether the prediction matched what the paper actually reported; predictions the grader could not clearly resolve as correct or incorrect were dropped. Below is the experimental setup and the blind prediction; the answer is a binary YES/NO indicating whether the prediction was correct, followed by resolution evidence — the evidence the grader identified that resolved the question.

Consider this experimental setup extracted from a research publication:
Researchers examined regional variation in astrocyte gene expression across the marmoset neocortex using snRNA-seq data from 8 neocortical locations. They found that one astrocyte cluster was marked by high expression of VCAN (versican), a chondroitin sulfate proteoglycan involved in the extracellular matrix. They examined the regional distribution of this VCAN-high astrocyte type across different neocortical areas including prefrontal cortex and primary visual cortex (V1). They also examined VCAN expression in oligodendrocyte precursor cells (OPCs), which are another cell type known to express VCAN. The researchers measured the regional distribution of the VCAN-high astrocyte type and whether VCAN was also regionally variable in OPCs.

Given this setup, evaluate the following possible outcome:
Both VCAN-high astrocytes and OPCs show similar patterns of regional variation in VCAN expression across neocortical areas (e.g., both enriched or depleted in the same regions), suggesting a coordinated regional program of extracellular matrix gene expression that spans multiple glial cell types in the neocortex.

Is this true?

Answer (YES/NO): NO